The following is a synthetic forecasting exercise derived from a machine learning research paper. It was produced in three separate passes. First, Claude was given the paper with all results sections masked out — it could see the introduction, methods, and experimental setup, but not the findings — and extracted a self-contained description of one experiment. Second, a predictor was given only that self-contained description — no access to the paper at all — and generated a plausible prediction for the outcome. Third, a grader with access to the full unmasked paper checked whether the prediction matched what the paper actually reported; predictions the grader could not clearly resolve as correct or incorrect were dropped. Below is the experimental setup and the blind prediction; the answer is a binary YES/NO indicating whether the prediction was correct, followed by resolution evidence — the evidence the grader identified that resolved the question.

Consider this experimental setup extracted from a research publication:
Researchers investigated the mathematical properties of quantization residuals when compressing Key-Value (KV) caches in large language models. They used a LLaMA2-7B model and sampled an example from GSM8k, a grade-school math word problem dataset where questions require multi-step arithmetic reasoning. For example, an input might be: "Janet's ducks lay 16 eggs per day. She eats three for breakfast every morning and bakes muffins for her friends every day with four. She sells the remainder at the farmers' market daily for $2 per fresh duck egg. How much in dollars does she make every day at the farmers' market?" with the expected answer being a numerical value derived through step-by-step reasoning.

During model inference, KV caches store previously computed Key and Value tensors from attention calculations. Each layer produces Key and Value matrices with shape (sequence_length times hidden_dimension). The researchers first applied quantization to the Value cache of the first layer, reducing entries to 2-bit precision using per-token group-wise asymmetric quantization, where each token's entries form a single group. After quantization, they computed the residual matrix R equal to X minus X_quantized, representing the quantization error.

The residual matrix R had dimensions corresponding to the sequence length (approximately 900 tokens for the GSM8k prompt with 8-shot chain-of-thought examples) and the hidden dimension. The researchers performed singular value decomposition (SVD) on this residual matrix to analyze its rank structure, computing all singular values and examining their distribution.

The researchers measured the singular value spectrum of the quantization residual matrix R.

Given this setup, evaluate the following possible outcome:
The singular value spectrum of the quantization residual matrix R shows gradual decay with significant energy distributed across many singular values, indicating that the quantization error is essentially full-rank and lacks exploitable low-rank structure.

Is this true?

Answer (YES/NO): NO